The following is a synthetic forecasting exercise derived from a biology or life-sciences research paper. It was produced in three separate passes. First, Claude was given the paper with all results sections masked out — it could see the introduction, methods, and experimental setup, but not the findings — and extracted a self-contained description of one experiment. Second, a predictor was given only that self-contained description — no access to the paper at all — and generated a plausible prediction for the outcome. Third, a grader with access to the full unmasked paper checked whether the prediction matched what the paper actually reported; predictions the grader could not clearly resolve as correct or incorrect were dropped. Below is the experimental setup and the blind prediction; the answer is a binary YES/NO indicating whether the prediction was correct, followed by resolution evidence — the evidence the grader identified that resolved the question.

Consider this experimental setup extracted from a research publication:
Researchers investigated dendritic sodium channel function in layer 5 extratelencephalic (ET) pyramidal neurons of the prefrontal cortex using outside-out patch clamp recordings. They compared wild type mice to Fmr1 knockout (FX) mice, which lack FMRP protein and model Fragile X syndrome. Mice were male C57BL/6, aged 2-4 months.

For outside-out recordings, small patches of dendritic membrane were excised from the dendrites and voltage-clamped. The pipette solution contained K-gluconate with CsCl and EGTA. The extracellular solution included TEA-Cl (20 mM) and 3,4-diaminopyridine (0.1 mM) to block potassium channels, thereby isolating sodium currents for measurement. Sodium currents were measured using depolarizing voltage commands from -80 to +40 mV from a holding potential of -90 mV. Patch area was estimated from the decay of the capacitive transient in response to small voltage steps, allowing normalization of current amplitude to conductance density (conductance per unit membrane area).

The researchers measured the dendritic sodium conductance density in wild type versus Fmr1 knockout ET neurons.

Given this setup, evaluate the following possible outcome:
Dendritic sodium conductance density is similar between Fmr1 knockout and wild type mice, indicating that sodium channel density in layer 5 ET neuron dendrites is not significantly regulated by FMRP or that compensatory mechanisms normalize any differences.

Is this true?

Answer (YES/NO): NO